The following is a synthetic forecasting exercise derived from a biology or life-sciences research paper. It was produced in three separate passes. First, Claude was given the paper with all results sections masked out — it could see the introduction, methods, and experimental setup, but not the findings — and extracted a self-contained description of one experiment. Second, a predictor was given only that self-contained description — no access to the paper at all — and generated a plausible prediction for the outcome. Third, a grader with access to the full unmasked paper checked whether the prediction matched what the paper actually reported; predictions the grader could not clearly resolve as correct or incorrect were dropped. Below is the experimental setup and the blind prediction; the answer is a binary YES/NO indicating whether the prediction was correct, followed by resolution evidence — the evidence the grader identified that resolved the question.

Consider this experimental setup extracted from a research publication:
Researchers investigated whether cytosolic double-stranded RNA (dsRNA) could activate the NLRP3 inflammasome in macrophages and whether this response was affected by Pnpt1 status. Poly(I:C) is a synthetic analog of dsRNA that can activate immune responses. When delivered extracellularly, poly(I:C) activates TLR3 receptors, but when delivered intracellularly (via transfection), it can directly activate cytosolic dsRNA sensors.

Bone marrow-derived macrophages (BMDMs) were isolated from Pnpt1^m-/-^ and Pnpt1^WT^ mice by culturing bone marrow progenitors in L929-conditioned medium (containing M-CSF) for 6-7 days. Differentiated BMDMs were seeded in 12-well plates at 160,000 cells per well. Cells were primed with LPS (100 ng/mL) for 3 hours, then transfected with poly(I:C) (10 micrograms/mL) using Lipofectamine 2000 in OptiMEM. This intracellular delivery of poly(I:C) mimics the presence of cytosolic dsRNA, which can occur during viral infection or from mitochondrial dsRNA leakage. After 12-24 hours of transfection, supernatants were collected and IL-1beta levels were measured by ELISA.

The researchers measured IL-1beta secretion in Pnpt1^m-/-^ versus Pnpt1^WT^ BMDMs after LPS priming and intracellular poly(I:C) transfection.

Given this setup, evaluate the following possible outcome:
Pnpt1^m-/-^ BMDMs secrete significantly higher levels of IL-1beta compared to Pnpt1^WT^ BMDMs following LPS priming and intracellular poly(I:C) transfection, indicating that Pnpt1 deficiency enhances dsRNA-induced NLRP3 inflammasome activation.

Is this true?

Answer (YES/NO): YES